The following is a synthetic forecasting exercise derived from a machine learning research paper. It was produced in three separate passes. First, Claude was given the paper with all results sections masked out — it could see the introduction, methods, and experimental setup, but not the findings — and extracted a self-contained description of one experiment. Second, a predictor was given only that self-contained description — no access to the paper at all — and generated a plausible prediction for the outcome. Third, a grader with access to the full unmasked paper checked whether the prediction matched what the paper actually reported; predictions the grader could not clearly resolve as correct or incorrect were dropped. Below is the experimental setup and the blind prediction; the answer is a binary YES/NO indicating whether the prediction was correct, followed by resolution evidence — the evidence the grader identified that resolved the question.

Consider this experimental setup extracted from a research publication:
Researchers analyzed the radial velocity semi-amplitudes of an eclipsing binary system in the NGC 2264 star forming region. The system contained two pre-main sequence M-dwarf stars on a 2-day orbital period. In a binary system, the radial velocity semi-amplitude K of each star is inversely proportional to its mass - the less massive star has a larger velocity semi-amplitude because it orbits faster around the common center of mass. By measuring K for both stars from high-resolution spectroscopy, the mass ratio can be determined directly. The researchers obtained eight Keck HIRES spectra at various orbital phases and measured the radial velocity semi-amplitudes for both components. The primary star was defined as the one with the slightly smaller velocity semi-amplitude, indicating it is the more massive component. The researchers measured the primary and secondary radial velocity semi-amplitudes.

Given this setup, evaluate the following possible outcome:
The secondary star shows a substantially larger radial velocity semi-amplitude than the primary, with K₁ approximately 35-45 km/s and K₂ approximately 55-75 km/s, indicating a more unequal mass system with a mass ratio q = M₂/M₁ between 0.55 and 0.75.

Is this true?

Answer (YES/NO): NO